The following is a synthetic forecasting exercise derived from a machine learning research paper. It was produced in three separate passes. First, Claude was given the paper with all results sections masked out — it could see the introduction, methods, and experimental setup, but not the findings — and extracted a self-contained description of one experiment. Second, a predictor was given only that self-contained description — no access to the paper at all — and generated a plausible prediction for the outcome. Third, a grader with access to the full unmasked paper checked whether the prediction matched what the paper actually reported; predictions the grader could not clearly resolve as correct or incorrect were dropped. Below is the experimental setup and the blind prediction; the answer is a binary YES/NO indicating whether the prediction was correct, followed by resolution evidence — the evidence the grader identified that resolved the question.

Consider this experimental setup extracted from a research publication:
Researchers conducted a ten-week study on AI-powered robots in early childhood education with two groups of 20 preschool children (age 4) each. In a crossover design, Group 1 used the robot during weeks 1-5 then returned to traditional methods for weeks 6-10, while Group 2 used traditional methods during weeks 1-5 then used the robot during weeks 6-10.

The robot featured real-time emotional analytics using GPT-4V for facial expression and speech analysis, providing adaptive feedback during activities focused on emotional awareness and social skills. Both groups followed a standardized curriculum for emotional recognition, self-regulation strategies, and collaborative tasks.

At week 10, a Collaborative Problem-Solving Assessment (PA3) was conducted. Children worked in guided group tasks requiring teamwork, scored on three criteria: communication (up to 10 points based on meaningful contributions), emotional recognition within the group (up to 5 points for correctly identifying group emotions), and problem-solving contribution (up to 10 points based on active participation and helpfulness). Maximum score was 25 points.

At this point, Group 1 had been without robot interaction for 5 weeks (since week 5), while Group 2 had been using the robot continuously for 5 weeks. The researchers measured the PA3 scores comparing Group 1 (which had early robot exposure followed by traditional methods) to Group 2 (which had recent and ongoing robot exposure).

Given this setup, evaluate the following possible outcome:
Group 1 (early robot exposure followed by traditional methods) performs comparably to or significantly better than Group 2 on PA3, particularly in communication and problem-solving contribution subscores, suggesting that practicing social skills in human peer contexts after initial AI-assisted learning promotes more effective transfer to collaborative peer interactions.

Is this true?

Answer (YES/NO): NO